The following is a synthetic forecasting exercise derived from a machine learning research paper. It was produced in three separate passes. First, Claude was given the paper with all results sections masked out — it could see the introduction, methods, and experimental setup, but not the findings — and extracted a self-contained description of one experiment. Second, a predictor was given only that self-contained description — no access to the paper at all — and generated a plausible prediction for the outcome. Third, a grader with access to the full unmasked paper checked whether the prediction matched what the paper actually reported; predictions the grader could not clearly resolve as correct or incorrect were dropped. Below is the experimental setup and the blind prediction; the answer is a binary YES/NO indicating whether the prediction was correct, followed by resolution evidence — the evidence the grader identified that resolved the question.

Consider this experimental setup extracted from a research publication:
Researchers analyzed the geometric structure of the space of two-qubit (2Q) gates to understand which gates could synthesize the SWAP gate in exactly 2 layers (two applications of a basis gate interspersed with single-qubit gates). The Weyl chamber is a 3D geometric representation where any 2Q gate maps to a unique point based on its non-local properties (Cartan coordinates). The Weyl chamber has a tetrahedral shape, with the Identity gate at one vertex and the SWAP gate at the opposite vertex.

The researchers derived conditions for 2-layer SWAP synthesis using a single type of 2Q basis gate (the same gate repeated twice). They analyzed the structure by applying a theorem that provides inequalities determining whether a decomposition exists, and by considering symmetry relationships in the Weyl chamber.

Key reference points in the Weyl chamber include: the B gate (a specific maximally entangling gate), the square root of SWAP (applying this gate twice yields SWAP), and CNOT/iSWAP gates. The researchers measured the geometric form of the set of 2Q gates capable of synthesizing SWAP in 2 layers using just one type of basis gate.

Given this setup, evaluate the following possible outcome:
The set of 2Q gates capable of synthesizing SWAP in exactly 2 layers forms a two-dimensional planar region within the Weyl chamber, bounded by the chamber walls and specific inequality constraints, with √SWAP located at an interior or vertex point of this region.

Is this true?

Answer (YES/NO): NO